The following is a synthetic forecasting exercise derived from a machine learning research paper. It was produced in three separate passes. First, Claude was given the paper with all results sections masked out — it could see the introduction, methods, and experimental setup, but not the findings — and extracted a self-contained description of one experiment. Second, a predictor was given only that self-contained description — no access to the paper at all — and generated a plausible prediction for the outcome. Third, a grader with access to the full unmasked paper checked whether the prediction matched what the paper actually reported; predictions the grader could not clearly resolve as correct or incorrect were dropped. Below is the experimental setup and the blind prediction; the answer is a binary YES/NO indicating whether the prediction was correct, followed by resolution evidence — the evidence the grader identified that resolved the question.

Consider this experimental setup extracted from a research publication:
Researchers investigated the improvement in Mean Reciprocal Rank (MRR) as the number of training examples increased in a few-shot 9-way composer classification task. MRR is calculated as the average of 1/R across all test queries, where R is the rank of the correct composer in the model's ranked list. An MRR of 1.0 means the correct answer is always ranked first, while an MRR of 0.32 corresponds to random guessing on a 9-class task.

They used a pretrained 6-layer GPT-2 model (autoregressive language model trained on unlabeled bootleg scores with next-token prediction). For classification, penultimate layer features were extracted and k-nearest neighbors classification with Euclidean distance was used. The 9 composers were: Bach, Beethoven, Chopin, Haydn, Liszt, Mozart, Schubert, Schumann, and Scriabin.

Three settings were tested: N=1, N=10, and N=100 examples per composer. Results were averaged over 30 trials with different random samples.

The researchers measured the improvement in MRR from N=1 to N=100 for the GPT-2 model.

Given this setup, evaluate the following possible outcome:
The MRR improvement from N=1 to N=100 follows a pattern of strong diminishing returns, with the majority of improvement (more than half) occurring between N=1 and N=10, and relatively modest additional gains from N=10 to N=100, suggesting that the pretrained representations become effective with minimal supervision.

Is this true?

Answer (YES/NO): NO